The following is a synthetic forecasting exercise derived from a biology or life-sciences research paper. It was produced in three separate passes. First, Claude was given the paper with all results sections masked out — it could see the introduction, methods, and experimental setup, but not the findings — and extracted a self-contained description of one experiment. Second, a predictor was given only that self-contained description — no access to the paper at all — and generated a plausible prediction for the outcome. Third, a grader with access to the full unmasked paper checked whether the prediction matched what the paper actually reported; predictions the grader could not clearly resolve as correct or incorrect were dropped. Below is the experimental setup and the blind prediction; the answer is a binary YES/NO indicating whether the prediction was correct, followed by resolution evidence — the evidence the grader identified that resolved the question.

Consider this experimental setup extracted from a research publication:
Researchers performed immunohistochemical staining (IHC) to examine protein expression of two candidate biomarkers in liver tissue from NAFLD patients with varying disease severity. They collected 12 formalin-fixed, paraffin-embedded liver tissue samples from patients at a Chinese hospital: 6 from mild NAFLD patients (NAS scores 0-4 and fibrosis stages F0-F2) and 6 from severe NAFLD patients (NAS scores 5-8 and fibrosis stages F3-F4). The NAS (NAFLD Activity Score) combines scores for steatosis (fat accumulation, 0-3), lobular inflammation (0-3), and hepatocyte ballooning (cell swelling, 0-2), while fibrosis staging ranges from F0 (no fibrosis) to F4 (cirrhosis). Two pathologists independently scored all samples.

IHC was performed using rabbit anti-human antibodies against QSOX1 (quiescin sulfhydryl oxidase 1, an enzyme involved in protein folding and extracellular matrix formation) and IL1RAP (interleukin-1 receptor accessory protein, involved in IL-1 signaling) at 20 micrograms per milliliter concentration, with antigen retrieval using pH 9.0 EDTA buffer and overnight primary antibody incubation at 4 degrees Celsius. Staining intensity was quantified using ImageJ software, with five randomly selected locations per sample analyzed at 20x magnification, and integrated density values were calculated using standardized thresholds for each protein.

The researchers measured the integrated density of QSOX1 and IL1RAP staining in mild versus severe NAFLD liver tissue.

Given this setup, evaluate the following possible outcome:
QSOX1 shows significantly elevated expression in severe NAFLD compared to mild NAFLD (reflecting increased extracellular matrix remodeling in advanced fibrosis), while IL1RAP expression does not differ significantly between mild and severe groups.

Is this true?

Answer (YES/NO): NO